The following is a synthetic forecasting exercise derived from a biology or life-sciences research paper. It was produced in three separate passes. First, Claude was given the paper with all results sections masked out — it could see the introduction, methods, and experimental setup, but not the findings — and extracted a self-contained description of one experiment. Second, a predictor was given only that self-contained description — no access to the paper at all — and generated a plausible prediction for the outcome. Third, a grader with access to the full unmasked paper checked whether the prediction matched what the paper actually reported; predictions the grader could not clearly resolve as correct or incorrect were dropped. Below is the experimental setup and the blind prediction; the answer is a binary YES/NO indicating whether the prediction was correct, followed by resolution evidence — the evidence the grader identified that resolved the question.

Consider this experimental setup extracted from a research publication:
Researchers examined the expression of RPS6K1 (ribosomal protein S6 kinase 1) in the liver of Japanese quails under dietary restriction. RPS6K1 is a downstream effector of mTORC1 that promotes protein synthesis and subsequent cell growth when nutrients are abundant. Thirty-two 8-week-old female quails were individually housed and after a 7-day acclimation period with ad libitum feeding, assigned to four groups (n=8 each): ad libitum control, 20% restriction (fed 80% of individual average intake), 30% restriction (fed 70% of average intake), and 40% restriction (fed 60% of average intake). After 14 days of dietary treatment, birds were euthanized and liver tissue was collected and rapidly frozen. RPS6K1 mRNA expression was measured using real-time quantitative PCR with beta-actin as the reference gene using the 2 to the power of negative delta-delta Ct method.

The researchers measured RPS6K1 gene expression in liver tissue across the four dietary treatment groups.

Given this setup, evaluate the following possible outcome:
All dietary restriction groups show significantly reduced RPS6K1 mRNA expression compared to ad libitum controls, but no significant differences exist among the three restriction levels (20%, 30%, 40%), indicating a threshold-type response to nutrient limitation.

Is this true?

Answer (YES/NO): NO